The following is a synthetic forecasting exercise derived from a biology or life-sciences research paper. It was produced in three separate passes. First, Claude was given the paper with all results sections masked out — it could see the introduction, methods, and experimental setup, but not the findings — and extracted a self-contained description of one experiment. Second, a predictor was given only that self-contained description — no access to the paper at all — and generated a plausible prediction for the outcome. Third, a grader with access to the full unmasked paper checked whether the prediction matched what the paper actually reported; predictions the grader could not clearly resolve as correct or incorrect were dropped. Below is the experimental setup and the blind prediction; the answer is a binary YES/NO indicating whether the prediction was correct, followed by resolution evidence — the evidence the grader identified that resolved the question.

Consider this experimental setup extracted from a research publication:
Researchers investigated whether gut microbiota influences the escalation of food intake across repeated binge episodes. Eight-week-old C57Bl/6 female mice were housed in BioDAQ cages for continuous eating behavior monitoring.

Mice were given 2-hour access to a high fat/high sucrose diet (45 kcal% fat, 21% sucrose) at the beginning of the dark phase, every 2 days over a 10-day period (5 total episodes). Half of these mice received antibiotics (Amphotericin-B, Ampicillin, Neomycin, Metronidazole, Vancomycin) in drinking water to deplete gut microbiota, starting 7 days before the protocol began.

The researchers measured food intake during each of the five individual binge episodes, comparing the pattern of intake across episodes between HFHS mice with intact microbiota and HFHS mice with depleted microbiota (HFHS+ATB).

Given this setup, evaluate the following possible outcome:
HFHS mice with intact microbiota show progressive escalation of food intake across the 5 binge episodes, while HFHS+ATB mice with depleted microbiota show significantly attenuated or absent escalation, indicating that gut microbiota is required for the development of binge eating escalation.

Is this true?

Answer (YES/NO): NO